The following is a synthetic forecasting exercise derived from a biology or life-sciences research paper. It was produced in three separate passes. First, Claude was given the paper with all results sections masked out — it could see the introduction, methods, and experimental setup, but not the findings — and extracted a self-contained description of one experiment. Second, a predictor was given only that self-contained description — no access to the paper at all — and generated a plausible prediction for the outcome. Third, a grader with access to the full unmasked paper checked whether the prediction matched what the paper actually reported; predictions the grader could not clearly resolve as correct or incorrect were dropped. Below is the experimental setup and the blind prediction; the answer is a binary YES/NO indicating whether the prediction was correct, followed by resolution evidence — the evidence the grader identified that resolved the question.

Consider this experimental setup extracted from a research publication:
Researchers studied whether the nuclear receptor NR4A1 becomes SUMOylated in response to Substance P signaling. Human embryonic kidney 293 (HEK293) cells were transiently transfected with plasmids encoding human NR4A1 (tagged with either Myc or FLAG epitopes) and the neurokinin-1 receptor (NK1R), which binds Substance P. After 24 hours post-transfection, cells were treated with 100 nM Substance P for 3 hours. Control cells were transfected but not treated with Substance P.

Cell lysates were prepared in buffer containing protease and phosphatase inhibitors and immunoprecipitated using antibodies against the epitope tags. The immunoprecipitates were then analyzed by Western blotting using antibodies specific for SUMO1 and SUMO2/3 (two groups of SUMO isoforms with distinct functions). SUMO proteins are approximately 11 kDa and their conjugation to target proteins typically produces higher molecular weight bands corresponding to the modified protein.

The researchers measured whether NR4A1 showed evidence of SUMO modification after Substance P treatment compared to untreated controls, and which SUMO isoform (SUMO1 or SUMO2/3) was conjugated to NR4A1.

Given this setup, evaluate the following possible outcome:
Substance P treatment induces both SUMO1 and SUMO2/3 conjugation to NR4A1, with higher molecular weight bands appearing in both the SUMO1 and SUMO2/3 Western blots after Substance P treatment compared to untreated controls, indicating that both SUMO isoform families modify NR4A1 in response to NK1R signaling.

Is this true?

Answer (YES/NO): NO